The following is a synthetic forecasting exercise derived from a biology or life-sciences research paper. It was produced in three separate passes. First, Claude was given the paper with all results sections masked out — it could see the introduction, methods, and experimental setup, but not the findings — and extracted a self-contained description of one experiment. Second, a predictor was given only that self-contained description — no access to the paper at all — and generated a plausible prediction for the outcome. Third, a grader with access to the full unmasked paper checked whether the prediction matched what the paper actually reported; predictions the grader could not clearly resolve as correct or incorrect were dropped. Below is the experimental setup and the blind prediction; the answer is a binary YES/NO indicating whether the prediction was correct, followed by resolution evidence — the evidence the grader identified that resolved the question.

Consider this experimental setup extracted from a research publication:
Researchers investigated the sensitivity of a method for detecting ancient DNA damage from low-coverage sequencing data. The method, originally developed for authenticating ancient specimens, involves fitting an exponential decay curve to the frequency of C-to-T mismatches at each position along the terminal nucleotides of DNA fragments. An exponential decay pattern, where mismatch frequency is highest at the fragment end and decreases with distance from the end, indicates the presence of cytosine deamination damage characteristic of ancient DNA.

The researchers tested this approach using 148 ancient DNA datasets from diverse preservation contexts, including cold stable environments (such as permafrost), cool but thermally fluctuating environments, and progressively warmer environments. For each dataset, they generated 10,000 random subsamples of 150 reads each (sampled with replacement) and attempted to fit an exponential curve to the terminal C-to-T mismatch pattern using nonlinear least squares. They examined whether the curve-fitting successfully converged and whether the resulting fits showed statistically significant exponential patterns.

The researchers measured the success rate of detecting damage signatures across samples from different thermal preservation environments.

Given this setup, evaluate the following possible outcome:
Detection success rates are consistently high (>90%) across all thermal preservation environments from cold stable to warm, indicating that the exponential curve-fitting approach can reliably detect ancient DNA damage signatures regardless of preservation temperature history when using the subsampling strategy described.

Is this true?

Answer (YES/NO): NO